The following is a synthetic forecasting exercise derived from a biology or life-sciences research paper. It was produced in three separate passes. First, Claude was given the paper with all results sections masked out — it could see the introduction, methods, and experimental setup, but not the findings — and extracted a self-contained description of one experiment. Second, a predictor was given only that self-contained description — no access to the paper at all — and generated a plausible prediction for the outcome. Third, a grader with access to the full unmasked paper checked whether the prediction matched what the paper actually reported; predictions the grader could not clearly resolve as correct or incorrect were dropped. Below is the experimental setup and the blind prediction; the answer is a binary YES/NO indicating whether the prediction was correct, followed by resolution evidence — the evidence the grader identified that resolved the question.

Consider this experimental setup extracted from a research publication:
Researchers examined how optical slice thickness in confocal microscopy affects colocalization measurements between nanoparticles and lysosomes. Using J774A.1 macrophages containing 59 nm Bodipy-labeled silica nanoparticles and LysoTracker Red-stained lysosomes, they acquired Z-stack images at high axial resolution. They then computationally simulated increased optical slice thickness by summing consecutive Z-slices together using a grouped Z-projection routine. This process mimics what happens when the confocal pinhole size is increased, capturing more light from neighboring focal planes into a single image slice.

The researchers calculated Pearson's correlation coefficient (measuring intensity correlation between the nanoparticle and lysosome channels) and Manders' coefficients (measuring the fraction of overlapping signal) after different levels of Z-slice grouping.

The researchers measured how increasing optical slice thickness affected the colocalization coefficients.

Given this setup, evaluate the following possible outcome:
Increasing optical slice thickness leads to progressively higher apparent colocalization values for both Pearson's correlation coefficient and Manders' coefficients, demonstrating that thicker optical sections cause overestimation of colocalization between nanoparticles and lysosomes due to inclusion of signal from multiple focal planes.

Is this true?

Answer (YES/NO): YES